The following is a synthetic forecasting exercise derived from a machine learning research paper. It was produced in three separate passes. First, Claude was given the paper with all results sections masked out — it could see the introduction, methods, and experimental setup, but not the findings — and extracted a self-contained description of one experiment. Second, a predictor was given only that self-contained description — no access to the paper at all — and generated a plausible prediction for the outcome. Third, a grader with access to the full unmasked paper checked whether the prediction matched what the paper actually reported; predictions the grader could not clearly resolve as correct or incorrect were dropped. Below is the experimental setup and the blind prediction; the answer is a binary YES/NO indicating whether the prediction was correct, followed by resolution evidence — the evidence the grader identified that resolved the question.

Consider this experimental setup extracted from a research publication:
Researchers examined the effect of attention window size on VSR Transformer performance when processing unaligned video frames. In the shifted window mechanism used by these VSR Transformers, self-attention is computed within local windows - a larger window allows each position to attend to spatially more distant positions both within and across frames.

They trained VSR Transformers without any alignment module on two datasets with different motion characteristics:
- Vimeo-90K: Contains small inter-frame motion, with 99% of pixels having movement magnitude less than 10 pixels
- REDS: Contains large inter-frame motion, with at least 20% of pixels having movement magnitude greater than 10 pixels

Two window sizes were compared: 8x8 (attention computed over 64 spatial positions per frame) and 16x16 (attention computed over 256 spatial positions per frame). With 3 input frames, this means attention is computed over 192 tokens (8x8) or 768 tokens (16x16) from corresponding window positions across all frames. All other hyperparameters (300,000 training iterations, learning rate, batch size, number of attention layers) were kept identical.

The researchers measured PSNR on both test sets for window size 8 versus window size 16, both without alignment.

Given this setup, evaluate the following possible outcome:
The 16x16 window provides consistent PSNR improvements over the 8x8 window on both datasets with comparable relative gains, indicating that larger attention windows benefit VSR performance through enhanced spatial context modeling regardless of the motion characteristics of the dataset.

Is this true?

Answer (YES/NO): NO